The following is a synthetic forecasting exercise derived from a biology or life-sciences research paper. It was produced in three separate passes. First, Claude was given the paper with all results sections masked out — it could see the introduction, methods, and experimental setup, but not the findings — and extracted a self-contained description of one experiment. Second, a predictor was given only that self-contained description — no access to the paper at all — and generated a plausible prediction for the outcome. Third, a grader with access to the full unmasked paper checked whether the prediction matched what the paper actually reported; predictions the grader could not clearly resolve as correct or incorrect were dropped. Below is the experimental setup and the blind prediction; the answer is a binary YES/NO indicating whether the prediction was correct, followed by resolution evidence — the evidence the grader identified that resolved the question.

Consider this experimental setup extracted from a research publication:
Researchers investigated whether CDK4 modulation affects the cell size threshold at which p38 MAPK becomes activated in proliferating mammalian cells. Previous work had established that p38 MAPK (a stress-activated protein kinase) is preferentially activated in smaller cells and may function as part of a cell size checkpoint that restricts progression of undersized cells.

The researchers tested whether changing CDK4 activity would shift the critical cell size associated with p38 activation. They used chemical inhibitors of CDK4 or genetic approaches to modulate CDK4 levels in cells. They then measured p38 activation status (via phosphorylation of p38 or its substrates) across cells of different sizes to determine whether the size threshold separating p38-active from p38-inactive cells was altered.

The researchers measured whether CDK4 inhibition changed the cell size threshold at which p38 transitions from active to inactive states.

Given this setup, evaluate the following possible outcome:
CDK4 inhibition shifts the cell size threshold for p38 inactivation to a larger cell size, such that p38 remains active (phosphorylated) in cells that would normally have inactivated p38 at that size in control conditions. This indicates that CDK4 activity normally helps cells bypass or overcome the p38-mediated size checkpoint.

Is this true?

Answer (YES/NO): YES